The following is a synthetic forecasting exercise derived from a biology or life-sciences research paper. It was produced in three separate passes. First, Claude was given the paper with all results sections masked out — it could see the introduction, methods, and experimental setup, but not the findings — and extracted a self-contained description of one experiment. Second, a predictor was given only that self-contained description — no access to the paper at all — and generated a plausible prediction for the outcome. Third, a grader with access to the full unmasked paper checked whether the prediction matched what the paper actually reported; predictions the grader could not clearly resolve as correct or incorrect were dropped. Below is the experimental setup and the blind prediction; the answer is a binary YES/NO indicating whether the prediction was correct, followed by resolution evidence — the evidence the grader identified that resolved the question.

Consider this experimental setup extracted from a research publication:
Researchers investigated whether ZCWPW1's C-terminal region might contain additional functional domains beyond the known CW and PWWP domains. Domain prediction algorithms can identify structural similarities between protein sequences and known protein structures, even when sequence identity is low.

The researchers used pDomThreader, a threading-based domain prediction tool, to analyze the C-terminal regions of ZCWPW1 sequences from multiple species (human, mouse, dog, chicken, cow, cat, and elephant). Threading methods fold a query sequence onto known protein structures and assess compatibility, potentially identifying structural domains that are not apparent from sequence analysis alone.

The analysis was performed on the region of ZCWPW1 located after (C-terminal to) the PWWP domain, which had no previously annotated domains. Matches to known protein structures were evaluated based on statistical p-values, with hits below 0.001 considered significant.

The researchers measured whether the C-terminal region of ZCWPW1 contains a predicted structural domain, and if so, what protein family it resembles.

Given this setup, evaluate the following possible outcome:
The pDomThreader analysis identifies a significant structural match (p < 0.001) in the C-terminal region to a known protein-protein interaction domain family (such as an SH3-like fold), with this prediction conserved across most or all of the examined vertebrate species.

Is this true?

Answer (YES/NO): NO